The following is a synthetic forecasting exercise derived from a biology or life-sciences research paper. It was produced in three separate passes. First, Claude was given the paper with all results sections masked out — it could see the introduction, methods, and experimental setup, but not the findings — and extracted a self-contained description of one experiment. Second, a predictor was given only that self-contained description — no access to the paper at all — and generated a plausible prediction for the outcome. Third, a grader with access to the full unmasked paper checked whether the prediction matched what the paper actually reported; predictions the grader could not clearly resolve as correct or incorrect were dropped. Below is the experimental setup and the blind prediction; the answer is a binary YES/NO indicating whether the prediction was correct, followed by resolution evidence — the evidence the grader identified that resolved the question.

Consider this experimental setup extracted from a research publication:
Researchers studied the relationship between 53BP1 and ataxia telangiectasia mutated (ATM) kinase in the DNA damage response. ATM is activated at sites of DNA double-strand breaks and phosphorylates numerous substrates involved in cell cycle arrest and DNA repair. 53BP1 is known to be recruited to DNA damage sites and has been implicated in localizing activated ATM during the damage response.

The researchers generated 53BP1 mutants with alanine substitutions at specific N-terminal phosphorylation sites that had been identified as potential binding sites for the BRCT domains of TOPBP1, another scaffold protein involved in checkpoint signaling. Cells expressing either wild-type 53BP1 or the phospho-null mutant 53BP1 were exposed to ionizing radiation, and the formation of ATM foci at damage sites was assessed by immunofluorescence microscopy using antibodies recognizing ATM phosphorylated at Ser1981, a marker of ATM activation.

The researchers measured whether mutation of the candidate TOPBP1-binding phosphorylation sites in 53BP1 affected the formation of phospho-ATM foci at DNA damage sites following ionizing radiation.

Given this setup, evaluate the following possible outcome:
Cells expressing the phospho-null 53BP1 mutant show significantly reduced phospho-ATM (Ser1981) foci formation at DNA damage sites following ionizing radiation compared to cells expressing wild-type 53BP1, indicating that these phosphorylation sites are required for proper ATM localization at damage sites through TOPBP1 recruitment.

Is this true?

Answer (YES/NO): NO